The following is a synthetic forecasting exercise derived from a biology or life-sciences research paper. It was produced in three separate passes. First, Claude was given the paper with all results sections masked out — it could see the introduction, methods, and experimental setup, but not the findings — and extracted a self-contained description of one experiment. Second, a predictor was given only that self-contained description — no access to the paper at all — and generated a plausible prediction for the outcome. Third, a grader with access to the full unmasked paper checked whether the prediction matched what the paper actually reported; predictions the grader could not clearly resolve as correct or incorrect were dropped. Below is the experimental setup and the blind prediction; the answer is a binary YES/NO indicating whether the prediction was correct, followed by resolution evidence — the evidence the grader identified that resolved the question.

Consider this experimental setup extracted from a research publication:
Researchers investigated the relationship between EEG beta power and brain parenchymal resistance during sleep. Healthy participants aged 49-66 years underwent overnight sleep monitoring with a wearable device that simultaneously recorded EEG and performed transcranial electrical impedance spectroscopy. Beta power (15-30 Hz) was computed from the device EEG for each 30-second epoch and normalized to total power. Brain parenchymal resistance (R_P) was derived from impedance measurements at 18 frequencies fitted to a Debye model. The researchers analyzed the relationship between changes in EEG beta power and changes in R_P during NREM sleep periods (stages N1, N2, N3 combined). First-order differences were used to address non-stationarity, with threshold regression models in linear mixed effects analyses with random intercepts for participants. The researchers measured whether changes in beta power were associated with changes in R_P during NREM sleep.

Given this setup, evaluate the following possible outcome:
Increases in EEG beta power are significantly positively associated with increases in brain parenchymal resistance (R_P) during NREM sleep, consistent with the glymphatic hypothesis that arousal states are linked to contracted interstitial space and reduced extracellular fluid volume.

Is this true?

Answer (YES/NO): YES